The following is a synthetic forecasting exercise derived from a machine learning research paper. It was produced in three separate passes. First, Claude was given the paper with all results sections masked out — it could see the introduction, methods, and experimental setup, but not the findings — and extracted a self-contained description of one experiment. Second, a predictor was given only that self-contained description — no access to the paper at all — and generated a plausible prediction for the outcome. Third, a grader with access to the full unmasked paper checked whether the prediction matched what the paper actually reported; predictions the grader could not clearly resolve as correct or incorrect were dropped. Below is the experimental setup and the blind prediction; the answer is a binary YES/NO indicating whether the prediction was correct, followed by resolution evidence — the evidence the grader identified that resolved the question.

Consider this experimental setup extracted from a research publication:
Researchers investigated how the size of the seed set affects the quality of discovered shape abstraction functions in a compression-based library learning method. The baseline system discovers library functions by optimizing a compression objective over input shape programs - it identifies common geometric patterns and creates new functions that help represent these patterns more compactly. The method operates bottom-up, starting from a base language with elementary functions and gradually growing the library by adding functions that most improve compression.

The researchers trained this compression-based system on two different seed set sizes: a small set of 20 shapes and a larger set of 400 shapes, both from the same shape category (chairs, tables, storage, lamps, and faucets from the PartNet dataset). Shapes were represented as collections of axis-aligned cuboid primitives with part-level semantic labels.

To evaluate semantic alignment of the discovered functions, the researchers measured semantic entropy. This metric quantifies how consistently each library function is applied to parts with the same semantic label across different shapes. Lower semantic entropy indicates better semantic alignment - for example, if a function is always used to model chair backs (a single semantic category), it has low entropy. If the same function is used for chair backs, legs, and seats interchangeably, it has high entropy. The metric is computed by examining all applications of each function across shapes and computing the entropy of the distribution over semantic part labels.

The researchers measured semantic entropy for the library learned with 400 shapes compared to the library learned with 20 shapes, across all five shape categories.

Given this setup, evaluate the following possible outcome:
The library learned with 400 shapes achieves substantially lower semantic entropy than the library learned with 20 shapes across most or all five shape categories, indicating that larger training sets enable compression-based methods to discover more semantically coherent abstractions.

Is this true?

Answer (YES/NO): NO